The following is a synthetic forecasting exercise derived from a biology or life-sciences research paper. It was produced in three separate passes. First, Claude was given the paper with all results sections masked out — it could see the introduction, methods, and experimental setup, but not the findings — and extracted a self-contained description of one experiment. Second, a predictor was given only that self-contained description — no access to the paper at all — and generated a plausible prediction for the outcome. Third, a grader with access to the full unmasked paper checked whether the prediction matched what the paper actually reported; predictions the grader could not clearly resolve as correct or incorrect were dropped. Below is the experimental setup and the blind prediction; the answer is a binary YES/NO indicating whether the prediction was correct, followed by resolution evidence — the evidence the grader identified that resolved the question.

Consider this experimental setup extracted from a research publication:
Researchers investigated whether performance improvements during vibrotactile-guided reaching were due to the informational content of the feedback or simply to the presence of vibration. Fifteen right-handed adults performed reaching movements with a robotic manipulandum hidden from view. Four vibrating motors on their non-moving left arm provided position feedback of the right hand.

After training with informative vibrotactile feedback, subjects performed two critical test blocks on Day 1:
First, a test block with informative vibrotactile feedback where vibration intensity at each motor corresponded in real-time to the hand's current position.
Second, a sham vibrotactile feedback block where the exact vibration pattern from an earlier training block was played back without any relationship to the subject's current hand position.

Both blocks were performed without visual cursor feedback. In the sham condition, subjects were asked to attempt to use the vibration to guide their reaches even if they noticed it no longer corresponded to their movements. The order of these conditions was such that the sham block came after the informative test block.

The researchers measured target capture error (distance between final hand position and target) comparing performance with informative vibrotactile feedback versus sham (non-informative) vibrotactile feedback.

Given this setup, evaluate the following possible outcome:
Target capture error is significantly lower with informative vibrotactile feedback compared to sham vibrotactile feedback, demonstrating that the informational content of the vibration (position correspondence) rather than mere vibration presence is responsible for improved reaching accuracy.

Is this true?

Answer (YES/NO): YES